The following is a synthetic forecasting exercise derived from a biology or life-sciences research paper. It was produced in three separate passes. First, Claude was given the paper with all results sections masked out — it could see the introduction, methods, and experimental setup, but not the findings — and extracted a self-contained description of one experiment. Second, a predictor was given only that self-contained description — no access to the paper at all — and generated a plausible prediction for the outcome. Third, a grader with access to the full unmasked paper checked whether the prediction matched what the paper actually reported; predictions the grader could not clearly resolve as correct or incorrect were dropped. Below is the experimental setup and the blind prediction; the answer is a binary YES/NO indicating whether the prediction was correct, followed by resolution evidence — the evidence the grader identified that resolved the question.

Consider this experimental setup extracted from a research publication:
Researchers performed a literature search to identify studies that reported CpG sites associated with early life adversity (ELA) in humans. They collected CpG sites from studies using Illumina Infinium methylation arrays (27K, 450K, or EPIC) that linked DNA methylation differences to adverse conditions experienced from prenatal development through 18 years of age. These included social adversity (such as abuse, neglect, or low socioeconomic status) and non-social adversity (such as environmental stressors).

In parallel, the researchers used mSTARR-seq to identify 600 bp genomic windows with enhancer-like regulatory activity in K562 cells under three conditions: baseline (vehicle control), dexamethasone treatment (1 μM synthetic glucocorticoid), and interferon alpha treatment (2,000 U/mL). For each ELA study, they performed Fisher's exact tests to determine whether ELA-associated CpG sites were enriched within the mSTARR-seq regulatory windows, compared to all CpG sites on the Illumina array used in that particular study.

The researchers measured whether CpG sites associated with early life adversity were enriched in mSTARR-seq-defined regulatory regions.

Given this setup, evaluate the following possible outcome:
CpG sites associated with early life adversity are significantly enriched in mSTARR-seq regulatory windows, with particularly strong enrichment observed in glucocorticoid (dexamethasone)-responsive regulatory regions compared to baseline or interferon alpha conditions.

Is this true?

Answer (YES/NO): NO